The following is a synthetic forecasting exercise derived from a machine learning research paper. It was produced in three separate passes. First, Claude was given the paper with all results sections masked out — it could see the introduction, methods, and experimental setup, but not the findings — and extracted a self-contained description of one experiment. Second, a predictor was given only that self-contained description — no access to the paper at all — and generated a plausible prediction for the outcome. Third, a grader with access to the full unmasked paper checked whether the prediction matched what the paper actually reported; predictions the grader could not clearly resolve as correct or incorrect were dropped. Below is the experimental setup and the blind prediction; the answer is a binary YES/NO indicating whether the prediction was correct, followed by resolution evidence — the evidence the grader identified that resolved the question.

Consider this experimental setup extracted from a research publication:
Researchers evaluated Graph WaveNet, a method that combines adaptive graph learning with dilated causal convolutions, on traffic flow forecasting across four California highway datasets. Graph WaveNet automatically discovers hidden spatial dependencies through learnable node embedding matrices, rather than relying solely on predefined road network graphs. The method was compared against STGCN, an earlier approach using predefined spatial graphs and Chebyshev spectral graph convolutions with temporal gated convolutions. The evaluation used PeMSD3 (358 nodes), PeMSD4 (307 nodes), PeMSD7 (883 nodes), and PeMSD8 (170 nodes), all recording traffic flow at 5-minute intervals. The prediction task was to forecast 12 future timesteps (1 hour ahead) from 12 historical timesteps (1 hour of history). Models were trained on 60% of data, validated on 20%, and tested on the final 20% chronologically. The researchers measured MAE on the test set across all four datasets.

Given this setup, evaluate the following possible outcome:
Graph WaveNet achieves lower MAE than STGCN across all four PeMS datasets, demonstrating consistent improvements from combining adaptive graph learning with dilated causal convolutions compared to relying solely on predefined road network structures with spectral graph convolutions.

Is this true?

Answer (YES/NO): NO